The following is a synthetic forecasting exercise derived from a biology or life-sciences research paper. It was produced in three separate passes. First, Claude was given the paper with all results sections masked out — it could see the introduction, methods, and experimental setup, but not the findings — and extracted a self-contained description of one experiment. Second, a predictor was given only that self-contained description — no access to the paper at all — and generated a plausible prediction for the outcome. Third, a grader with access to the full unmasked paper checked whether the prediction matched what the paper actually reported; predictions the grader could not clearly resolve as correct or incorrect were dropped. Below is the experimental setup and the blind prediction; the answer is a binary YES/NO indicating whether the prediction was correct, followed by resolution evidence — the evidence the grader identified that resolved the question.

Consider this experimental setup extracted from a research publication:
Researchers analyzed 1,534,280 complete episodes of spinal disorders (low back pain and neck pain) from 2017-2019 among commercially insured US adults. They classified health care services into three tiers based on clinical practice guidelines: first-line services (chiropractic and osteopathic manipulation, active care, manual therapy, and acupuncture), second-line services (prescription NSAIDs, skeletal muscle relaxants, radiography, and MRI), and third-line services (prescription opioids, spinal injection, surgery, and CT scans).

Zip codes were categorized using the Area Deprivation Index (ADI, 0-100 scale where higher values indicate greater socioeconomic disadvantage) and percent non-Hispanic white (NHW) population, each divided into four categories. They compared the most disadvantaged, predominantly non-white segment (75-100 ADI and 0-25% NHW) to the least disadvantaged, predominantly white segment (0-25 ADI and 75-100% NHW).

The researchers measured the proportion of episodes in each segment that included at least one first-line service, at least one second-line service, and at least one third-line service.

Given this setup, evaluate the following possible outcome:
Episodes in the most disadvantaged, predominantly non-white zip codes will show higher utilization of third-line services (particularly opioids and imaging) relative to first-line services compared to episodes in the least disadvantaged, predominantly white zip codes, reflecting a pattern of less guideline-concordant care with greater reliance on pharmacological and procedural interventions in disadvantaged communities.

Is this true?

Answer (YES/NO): YES